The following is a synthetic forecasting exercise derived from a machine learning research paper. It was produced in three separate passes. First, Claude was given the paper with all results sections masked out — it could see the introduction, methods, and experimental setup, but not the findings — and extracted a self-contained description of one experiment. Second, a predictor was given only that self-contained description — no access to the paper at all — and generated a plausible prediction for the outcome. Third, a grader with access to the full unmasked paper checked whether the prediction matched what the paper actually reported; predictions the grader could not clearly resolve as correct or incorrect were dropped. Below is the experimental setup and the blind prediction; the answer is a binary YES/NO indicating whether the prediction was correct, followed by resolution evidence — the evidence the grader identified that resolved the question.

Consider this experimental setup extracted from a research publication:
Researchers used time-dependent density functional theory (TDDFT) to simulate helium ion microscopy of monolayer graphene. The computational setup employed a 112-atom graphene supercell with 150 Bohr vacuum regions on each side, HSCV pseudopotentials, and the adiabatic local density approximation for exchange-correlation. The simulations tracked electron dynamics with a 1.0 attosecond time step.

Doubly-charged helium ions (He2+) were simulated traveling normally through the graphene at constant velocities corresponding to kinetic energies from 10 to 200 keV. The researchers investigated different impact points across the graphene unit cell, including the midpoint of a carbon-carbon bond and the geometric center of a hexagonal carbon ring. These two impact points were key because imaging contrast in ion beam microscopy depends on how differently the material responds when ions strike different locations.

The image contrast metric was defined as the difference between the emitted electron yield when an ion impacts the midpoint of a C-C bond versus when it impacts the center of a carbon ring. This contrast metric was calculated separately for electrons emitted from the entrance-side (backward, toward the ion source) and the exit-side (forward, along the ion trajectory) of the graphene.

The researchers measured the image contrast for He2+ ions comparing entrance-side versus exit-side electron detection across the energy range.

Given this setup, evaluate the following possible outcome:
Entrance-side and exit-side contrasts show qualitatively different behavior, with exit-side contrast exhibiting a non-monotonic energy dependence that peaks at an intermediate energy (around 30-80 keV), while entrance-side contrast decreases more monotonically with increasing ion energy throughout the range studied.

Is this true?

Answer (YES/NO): NO